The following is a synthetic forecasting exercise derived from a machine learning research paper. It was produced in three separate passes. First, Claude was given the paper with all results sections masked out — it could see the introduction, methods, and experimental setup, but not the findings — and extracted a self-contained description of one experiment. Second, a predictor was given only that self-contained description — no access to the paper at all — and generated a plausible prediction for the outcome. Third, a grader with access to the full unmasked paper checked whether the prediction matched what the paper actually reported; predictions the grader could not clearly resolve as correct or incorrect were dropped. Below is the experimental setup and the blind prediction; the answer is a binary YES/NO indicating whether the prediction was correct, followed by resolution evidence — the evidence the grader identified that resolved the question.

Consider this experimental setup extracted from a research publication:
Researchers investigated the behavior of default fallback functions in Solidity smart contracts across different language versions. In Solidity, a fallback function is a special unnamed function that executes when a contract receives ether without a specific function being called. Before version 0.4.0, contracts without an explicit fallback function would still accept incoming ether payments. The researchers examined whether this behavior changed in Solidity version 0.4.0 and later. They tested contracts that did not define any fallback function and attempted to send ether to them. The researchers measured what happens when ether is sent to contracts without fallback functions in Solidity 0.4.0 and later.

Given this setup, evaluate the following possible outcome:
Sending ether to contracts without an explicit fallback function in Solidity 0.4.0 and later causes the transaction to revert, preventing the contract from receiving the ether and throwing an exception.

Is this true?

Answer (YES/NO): YES